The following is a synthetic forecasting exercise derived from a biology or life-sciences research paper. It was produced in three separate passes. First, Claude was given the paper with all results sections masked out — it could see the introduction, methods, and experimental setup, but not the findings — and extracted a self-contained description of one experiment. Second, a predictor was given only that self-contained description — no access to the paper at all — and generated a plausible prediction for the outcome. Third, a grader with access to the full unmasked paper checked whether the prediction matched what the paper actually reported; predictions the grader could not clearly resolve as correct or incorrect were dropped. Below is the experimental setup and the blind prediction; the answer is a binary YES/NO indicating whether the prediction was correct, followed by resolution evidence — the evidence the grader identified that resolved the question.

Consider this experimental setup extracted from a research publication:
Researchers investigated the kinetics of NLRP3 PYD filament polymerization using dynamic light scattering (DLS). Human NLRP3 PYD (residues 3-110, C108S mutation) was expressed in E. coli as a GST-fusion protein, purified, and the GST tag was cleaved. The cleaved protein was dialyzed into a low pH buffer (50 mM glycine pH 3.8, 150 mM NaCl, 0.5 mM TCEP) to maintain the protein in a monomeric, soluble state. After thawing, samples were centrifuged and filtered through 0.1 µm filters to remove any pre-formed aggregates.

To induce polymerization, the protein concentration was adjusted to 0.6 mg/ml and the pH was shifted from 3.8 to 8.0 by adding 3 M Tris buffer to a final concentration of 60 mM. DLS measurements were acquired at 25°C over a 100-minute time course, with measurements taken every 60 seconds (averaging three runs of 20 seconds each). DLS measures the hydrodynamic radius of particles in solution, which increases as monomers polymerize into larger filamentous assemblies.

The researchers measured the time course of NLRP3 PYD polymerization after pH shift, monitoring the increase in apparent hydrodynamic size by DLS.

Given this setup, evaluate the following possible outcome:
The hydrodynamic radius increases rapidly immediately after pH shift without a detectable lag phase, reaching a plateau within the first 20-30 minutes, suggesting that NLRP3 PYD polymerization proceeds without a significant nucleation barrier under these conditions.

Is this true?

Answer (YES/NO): NO